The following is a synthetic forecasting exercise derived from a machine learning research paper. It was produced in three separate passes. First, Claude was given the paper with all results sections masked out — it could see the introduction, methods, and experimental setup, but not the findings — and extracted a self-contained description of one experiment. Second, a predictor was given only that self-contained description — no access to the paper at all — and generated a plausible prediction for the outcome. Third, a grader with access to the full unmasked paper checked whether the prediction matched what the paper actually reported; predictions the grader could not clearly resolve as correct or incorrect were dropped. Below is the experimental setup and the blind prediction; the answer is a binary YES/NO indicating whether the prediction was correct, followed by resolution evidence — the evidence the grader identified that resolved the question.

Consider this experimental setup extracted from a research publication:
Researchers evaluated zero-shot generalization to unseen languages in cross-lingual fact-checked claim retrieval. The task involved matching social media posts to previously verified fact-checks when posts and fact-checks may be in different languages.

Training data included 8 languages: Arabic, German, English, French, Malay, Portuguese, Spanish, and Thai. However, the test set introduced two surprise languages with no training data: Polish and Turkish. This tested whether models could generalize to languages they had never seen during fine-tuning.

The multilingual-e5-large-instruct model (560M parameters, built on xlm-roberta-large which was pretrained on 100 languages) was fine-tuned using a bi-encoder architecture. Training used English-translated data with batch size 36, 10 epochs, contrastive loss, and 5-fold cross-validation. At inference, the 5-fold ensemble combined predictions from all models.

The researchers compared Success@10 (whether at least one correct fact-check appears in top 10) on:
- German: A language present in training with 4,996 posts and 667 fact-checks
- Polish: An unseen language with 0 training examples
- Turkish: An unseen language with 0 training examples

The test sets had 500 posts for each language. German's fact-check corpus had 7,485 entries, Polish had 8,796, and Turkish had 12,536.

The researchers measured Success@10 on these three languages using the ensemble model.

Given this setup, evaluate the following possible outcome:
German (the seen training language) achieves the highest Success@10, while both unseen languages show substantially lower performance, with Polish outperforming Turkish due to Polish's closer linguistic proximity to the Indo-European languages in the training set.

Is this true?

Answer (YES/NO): NO